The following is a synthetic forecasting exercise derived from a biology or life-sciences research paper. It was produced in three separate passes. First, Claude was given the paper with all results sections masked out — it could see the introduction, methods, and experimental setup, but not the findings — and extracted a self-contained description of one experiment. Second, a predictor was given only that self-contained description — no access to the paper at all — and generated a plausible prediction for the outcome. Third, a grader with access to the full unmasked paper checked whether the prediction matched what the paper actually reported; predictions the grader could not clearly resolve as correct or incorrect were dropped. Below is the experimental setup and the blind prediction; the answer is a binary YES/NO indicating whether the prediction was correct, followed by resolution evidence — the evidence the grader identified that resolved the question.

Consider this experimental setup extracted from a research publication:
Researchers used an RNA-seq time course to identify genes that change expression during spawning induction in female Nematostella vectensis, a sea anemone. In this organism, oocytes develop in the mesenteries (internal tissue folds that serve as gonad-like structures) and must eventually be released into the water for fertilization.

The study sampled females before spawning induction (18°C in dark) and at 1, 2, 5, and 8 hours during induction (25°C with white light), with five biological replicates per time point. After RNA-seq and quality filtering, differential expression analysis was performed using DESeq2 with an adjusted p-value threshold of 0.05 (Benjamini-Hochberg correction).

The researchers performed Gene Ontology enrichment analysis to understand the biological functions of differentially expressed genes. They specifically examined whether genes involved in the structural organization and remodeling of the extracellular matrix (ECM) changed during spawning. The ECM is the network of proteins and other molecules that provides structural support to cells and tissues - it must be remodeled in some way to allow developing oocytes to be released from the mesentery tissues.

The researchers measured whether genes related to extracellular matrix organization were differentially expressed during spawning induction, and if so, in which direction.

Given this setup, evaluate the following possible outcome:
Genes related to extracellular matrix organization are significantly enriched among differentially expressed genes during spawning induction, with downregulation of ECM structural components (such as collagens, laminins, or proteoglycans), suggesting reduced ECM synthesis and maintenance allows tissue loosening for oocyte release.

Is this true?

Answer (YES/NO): NO